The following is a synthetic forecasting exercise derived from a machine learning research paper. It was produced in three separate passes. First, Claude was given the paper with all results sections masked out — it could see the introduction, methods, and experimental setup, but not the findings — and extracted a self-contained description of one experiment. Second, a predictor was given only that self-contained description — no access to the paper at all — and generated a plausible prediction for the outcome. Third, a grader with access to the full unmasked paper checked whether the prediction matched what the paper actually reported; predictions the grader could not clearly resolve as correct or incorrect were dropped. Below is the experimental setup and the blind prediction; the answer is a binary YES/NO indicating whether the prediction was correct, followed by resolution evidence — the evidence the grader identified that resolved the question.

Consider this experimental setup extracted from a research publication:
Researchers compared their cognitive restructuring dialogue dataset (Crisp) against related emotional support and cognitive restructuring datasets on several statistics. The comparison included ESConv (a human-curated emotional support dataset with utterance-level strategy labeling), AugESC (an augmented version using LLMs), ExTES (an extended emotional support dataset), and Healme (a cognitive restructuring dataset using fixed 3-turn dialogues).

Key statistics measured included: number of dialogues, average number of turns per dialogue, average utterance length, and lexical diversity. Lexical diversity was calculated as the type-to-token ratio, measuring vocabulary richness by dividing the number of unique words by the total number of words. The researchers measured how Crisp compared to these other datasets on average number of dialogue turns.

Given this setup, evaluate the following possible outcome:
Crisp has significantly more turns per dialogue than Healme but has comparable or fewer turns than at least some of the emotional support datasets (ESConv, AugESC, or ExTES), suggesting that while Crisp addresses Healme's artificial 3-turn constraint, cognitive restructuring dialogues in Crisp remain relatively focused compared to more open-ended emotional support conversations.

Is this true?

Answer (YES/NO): NO